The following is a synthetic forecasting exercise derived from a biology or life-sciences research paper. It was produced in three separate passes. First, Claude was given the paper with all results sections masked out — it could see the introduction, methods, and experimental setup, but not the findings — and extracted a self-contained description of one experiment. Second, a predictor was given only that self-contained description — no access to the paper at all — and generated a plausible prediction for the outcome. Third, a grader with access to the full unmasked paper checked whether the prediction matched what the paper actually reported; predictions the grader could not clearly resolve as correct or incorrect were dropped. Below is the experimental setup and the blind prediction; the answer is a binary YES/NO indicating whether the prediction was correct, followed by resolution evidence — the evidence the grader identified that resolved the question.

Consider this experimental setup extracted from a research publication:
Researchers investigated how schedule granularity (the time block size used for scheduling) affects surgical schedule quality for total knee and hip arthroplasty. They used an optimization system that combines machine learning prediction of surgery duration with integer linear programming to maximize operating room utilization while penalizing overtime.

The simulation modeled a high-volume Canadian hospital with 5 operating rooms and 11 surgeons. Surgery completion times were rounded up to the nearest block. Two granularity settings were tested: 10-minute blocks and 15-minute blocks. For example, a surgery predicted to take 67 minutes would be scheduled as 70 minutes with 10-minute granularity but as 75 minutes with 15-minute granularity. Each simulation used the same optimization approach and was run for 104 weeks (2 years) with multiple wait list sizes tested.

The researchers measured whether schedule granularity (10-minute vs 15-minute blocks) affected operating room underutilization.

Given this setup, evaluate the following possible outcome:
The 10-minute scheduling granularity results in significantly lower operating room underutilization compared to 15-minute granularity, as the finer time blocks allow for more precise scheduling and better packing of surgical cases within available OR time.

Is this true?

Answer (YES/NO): NO